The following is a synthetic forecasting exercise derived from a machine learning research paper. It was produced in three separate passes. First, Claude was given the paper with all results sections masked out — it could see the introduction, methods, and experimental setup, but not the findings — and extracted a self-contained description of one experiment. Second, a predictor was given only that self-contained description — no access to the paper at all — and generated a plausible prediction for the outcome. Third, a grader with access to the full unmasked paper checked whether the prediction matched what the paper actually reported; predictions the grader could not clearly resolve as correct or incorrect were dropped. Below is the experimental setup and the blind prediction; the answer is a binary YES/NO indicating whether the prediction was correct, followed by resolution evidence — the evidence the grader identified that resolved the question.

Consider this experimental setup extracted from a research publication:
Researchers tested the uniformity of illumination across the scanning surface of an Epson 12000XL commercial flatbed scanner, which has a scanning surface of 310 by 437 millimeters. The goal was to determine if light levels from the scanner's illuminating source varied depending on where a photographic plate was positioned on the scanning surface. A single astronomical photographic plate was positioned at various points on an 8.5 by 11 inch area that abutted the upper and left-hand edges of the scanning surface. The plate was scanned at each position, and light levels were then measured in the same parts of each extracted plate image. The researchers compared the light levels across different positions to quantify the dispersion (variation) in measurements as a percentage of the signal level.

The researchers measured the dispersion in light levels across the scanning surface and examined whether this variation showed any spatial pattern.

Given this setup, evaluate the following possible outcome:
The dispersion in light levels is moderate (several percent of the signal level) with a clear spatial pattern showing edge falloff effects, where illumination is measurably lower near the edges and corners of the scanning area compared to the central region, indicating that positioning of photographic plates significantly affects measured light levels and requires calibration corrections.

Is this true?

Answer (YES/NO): NO